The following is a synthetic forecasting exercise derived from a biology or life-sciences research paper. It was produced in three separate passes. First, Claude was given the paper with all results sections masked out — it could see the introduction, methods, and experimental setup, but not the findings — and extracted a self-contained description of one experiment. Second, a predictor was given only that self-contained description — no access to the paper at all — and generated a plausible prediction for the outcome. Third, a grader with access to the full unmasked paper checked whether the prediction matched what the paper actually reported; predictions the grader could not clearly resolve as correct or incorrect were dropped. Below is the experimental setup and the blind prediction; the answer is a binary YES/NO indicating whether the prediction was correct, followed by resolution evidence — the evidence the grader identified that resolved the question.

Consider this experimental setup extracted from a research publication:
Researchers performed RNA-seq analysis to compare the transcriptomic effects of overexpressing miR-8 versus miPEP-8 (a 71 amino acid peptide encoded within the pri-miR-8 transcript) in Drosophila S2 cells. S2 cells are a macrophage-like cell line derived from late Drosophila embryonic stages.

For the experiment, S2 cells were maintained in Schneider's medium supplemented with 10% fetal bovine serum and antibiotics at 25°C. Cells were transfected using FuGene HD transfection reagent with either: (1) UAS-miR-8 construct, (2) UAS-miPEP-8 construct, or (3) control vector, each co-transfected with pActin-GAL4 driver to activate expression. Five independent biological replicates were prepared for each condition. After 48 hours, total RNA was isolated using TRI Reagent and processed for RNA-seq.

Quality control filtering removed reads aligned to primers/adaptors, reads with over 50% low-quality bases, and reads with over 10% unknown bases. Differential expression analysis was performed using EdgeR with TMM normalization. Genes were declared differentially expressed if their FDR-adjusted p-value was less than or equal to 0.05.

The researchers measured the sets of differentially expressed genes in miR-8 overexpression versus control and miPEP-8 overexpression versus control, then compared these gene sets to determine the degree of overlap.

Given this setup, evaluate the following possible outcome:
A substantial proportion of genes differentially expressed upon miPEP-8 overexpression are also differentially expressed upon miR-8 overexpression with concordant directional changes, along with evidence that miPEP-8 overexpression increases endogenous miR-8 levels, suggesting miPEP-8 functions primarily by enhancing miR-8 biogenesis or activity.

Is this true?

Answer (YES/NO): NO